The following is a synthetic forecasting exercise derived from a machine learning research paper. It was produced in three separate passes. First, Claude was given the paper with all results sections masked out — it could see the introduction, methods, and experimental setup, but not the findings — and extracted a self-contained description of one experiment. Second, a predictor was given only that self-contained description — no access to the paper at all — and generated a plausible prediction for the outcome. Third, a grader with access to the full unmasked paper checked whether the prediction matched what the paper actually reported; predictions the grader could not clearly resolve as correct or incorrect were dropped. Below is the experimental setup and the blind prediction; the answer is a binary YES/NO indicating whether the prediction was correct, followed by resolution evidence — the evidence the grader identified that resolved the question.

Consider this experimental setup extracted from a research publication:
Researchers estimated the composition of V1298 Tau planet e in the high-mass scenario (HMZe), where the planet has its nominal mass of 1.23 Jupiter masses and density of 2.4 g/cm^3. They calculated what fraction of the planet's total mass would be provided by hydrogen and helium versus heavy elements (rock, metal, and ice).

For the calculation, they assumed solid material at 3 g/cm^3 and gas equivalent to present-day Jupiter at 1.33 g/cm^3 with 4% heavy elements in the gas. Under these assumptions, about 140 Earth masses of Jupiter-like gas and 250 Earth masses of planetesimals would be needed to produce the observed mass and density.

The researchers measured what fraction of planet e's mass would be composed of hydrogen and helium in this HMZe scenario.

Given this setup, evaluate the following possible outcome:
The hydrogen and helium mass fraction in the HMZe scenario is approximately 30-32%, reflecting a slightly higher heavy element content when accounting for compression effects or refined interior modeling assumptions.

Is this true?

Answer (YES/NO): NO